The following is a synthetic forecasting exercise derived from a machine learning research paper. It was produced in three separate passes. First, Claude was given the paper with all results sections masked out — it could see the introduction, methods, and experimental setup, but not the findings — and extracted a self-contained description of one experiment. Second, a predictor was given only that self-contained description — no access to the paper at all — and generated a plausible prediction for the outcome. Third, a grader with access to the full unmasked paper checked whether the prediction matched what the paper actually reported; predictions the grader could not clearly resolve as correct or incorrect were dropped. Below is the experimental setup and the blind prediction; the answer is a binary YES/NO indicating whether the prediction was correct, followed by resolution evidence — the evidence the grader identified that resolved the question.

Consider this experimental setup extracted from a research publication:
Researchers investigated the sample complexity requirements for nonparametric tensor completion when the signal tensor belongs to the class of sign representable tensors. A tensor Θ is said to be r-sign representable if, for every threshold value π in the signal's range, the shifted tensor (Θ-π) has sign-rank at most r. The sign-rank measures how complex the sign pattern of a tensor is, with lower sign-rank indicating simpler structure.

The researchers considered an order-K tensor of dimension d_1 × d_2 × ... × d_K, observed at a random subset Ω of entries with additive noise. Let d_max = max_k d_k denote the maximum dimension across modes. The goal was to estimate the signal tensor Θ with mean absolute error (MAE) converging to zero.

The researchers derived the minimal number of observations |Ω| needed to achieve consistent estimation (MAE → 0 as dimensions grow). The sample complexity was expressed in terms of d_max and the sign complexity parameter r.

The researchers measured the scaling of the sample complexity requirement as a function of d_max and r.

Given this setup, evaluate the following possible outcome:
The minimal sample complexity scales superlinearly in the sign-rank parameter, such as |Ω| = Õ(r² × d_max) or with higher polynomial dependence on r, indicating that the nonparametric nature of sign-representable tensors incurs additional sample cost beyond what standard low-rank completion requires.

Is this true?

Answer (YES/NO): NO